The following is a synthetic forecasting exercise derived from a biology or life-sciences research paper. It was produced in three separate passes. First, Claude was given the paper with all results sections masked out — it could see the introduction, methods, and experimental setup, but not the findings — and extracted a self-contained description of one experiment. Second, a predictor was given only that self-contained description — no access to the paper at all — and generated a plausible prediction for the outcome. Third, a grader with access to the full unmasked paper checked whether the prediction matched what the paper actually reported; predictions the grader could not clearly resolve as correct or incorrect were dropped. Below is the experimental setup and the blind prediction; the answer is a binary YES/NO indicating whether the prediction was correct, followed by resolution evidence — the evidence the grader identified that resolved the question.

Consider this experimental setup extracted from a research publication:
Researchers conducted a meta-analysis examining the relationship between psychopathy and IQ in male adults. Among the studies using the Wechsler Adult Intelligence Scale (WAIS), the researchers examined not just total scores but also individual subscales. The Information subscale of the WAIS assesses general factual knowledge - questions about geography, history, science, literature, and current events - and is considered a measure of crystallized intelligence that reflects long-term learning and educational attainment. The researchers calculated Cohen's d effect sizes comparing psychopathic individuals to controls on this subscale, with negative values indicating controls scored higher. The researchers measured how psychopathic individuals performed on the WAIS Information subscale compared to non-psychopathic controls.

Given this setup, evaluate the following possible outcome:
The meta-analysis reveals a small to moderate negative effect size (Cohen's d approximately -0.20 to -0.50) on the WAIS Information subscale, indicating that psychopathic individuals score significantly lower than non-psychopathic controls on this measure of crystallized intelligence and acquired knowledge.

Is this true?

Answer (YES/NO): NO